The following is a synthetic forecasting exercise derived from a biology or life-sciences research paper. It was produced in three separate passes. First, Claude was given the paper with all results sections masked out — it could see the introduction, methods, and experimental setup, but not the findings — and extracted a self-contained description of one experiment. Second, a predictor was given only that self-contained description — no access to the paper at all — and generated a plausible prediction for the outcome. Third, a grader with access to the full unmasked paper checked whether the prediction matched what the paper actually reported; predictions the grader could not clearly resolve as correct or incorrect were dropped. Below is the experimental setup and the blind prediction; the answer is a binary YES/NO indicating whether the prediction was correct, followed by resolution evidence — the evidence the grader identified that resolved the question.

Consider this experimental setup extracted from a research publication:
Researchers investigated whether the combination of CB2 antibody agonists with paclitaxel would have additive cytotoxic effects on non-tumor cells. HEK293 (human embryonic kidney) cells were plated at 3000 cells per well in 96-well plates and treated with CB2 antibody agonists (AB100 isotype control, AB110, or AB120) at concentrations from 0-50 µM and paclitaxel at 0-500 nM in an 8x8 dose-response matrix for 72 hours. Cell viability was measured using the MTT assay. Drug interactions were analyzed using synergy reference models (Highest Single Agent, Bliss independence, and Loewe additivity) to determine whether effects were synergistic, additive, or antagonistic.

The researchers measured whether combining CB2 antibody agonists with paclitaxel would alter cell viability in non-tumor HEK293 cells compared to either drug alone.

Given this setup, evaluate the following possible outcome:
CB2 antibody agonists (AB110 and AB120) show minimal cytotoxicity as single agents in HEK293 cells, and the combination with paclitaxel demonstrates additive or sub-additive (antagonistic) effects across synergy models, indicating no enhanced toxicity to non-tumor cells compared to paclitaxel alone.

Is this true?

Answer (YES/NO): YES